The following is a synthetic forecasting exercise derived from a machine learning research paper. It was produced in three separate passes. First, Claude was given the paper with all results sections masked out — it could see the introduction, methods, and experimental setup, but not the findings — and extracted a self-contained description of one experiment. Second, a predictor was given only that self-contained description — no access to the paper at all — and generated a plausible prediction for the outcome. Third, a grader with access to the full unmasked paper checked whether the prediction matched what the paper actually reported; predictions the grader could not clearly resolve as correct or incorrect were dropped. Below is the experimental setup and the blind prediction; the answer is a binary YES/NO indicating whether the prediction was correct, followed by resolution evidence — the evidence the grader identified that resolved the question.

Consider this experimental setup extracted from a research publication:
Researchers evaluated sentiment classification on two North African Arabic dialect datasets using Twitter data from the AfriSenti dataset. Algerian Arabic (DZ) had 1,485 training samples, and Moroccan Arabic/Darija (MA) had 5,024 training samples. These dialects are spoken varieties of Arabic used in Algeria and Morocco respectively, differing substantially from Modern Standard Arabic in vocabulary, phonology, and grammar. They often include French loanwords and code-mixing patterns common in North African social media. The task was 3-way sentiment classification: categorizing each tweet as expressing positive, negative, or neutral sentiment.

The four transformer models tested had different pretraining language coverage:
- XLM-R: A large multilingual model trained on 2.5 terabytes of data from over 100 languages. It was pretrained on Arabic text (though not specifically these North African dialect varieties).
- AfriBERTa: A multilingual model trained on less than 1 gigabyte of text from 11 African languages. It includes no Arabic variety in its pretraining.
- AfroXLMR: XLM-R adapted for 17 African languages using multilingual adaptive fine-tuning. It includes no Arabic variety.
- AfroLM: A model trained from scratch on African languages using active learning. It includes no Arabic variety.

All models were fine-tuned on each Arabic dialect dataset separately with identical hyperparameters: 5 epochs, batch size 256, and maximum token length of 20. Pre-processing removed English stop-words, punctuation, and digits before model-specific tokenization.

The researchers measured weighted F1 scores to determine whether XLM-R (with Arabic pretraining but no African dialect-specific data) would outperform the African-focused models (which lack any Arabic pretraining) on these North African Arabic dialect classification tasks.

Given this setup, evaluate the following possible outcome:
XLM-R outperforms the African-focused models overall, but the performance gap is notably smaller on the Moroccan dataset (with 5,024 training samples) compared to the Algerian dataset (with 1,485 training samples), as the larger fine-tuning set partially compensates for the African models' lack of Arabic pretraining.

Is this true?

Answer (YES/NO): NO